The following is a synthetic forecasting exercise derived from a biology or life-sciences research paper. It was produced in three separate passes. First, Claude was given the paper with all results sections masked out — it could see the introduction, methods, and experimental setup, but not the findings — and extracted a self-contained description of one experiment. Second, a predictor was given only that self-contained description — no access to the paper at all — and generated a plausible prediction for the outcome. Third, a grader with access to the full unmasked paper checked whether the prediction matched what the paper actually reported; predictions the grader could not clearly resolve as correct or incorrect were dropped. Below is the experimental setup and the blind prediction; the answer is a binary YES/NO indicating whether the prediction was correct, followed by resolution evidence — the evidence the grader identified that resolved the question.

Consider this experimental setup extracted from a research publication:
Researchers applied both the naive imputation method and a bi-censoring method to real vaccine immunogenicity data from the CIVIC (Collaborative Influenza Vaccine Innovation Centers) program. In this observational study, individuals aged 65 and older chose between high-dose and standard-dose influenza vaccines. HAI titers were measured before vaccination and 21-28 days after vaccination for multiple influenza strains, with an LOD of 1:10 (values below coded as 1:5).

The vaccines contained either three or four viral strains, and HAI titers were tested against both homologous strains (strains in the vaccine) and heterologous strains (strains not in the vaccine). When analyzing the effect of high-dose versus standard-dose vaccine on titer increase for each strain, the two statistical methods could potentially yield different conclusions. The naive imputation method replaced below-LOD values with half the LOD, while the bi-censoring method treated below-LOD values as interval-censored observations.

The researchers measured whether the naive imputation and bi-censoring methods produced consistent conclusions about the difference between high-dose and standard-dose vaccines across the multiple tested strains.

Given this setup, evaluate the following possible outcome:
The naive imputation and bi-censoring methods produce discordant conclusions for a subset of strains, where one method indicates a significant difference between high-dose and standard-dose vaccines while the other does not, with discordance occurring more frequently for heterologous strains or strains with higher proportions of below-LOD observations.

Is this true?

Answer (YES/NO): NO